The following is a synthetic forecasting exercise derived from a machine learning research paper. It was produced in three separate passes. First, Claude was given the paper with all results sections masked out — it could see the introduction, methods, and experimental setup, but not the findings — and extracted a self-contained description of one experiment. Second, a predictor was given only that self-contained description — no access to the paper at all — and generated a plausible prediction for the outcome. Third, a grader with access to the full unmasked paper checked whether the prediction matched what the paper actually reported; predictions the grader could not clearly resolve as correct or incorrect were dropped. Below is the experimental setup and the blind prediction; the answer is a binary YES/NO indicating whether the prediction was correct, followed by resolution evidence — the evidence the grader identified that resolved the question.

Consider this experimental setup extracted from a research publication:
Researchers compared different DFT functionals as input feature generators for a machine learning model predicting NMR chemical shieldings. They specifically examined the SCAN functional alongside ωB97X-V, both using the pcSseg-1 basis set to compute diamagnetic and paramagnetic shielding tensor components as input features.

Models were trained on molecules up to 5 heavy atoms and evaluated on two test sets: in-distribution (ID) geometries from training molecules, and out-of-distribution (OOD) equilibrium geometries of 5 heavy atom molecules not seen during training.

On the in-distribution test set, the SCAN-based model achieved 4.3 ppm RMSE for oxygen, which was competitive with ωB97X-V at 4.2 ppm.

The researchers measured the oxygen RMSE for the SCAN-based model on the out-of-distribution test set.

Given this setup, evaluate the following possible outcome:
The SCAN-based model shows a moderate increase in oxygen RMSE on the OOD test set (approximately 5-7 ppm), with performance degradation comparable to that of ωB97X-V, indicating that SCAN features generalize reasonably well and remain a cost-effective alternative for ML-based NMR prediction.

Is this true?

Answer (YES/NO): NO